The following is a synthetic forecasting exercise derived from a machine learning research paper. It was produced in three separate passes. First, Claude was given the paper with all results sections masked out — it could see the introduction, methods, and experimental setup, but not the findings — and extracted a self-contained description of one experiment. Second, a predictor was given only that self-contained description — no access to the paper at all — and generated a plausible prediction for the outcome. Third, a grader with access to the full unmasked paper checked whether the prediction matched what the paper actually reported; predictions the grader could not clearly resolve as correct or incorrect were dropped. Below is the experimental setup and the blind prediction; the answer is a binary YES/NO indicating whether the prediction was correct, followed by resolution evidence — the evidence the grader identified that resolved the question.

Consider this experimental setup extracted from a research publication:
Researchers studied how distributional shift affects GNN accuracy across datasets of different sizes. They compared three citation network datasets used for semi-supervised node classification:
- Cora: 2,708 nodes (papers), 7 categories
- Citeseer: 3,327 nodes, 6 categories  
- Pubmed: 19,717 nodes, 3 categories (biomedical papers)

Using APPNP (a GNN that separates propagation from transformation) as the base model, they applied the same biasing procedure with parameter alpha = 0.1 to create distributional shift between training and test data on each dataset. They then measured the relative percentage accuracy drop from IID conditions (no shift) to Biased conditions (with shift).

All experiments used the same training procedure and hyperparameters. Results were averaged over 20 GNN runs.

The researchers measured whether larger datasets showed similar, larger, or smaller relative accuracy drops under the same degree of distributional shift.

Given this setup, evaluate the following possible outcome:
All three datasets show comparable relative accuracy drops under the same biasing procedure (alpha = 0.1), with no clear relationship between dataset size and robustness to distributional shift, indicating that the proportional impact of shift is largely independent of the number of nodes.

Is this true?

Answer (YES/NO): NO